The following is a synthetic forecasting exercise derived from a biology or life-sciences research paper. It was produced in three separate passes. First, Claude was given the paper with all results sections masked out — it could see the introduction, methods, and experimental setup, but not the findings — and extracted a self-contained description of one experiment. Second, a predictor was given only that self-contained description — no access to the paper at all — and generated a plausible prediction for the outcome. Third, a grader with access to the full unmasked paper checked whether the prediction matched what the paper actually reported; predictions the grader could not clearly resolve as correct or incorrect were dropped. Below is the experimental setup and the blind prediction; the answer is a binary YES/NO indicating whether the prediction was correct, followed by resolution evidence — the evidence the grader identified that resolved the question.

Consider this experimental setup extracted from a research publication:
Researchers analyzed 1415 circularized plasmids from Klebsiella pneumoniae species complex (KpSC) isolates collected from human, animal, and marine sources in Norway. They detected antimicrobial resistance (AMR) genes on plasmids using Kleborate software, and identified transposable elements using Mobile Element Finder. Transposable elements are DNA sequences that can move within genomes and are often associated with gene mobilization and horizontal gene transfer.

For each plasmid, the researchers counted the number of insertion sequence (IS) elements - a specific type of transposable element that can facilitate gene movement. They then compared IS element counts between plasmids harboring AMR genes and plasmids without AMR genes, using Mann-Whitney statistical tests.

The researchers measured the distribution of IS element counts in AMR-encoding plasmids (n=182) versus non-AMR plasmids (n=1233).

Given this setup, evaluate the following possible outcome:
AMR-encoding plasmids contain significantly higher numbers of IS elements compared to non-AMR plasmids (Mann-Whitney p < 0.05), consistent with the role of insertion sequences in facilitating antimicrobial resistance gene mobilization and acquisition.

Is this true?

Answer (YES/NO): YES